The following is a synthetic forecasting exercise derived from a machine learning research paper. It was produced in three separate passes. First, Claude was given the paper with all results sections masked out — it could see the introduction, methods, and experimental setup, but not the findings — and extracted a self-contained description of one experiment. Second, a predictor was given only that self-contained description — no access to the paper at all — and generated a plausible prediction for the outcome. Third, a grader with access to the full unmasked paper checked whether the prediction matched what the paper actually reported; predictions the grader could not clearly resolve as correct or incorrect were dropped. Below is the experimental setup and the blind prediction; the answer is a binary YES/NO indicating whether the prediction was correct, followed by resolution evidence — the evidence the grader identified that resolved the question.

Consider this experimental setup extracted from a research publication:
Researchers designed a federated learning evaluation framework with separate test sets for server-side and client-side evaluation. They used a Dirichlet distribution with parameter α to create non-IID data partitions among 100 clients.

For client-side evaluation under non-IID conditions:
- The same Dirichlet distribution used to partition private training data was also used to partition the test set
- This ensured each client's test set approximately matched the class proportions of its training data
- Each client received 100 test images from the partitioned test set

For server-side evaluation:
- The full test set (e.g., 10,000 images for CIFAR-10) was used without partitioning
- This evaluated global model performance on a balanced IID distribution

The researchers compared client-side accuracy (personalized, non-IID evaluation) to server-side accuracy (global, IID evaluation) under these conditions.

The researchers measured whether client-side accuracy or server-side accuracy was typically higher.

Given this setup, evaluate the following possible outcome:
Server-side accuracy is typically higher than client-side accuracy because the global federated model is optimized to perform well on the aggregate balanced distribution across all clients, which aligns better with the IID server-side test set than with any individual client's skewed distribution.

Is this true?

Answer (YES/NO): NO